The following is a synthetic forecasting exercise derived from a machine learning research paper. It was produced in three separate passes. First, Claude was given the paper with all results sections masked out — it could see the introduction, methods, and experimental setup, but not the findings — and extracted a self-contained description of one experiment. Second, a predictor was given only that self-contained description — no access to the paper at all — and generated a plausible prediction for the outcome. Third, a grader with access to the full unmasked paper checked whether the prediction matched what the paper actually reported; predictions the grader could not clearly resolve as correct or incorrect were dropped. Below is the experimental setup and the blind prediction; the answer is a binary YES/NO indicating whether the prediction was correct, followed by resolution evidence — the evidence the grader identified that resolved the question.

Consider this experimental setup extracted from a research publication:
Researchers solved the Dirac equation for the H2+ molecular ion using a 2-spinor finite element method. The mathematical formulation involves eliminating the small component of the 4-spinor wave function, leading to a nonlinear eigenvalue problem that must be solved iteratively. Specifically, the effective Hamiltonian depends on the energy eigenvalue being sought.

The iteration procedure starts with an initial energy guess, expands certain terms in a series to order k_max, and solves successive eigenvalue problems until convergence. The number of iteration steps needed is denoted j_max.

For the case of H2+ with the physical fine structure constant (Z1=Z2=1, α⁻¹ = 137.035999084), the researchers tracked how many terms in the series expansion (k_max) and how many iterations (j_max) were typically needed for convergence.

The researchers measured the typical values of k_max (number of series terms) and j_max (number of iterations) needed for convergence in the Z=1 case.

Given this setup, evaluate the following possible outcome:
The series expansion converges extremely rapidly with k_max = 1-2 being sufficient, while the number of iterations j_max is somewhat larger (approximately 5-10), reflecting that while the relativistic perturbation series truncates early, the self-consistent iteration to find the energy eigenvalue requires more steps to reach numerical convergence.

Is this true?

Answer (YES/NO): NO